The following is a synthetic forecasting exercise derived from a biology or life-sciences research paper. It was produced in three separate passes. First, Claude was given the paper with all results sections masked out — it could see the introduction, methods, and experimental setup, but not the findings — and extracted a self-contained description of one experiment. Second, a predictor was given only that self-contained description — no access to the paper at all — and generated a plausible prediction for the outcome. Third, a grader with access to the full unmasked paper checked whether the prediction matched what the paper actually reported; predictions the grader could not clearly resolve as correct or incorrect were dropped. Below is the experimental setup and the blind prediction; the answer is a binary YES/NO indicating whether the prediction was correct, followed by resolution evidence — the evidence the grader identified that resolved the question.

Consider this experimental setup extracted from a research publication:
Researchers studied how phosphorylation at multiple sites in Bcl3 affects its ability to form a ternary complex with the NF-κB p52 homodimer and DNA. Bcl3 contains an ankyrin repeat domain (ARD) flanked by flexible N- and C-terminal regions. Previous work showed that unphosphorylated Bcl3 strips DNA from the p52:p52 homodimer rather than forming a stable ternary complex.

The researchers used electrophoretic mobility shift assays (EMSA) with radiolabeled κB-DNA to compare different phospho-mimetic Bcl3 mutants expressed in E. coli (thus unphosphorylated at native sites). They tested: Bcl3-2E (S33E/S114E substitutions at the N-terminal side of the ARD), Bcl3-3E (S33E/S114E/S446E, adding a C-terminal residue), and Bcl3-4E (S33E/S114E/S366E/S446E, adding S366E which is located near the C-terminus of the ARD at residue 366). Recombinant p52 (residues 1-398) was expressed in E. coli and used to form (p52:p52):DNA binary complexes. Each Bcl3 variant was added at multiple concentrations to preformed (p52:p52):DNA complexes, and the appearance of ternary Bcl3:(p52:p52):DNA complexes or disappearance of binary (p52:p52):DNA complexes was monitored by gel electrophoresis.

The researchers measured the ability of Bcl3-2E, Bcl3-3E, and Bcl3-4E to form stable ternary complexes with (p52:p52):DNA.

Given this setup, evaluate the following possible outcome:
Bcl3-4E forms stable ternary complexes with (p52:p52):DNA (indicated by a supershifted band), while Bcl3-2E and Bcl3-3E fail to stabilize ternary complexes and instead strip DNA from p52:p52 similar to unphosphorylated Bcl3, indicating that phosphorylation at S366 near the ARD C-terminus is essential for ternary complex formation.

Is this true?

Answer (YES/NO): NO